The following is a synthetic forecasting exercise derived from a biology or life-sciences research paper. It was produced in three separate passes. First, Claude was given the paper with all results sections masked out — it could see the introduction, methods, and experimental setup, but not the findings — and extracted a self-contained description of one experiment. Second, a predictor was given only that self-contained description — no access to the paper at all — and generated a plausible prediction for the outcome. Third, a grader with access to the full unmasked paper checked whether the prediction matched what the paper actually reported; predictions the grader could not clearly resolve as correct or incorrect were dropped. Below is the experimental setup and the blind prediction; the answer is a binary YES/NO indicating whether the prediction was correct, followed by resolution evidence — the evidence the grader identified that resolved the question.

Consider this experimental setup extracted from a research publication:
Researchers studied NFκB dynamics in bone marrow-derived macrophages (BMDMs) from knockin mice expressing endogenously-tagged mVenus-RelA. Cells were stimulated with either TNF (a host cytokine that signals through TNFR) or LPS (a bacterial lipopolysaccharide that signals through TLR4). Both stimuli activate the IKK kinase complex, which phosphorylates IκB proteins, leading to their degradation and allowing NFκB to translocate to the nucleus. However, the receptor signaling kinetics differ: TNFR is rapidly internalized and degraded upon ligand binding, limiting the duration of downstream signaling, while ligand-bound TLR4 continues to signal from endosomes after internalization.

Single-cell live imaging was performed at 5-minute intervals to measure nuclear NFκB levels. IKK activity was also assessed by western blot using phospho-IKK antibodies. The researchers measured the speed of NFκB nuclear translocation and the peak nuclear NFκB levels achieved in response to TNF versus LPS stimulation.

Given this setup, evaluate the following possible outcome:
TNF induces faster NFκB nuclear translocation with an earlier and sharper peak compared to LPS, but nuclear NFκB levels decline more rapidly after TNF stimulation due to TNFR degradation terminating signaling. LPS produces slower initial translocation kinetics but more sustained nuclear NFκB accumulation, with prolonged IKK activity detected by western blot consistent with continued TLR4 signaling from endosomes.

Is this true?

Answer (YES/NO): NO